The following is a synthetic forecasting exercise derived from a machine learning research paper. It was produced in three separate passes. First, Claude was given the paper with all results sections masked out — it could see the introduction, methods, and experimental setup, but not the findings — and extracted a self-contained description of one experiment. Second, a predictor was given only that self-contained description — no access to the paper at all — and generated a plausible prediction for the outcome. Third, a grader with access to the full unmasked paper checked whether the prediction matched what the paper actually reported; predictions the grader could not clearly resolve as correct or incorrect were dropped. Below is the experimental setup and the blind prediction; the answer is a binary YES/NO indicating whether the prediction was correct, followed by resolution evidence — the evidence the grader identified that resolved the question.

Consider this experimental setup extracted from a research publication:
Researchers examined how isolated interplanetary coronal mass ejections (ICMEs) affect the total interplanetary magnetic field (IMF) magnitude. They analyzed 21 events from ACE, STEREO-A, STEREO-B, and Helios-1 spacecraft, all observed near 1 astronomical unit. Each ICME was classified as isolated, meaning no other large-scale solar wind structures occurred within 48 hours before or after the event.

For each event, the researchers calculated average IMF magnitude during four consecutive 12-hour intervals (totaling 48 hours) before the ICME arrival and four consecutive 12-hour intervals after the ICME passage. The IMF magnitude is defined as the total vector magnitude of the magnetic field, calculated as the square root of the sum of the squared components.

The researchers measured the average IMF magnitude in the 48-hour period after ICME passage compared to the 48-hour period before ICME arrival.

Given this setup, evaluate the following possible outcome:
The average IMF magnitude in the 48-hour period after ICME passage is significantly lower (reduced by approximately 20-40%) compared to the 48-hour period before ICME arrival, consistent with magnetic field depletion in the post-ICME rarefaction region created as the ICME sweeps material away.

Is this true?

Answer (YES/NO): NO